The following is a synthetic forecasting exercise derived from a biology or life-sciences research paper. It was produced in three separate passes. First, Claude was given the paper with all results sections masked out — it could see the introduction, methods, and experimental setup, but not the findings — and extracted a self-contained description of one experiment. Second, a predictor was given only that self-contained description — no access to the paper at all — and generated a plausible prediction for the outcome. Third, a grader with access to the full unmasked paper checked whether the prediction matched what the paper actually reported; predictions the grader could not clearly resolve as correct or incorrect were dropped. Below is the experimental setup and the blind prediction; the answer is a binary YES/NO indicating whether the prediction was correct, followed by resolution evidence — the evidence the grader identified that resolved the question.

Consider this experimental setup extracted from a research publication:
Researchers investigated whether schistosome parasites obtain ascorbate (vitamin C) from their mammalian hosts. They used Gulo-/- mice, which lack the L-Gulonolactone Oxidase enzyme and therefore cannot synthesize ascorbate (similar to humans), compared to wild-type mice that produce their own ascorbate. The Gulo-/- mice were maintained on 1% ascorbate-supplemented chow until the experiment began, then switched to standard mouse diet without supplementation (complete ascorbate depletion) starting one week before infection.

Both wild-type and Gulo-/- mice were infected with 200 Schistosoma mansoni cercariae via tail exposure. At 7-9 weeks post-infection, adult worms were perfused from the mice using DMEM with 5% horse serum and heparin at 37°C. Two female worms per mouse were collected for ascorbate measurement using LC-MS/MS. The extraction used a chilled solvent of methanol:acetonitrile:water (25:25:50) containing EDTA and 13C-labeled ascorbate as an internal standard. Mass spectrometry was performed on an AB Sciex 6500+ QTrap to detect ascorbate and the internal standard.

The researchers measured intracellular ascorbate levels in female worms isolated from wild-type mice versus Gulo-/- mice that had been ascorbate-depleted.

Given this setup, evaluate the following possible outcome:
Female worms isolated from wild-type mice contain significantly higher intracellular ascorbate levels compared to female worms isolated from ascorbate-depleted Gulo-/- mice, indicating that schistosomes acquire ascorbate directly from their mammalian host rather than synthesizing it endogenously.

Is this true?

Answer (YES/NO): YES